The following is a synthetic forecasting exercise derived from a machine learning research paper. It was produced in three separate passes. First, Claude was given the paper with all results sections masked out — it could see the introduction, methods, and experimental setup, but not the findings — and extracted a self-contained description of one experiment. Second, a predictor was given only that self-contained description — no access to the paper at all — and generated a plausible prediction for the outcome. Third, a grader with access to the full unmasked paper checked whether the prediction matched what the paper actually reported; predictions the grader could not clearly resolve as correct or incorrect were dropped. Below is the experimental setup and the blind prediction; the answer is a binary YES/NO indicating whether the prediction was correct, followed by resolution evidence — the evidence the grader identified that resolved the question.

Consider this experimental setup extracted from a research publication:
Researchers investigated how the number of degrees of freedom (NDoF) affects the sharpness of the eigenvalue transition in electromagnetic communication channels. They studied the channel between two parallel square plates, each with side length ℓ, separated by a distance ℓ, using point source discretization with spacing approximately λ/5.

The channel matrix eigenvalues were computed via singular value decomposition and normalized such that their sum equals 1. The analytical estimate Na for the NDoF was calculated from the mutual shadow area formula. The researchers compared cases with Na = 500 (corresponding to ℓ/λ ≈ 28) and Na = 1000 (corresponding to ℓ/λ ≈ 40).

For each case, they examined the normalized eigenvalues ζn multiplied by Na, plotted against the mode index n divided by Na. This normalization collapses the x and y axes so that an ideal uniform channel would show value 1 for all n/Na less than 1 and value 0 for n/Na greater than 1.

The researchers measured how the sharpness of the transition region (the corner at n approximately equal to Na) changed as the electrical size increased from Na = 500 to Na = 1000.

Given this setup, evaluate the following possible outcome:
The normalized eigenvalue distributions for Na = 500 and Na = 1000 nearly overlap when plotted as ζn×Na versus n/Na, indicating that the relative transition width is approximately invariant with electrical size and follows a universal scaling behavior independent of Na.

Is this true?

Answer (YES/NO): NO